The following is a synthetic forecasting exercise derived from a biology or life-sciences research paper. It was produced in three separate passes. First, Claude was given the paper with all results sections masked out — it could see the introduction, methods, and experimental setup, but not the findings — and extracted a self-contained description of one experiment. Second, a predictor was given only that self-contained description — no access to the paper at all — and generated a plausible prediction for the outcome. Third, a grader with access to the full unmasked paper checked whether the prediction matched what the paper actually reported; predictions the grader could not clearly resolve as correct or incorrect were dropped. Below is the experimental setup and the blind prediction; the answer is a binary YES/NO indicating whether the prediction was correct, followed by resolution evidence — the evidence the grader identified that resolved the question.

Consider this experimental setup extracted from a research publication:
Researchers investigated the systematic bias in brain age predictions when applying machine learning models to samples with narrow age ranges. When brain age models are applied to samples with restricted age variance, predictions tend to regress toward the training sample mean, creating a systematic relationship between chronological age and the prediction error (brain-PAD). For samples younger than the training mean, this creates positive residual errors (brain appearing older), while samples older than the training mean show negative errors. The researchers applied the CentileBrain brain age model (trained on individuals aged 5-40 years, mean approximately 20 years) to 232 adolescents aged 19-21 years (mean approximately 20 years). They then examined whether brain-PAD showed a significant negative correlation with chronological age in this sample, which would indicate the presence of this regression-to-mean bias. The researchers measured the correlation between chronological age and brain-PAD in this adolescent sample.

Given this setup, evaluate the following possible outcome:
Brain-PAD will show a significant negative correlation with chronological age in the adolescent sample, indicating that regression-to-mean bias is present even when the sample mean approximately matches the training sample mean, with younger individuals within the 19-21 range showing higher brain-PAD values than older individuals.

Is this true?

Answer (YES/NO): YES